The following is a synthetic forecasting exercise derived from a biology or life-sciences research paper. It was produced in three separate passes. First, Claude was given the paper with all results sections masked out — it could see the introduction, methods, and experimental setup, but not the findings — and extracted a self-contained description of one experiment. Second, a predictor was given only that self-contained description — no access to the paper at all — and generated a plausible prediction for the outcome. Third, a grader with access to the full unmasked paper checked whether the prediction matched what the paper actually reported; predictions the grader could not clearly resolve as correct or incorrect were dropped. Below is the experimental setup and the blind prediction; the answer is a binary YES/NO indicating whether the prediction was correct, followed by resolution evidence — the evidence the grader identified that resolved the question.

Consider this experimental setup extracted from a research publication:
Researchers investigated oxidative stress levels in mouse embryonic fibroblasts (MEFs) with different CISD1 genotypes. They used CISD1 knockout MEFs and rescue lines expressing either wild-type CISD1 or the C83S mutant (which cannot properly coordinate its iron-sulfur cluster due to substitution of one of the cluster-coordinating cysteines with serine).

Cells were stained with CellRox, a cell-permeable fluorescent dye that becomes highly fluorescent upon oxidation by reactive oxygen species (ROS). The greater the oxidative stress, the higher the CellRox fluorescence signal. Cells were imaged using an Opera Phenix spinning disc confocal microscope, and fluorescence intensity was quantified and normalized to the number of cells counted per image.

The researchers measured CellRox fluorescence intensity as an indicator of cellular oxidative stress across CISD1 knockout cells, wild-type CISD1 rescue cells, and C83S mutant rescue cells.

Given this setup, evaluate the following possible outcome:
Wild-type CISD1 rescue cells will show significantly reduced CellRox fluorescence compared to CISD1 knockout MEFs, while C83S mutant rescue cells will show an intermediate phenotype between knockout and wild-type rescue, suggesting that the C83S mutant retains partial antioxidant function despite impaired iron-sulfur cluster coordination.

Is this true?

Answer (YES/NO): NO